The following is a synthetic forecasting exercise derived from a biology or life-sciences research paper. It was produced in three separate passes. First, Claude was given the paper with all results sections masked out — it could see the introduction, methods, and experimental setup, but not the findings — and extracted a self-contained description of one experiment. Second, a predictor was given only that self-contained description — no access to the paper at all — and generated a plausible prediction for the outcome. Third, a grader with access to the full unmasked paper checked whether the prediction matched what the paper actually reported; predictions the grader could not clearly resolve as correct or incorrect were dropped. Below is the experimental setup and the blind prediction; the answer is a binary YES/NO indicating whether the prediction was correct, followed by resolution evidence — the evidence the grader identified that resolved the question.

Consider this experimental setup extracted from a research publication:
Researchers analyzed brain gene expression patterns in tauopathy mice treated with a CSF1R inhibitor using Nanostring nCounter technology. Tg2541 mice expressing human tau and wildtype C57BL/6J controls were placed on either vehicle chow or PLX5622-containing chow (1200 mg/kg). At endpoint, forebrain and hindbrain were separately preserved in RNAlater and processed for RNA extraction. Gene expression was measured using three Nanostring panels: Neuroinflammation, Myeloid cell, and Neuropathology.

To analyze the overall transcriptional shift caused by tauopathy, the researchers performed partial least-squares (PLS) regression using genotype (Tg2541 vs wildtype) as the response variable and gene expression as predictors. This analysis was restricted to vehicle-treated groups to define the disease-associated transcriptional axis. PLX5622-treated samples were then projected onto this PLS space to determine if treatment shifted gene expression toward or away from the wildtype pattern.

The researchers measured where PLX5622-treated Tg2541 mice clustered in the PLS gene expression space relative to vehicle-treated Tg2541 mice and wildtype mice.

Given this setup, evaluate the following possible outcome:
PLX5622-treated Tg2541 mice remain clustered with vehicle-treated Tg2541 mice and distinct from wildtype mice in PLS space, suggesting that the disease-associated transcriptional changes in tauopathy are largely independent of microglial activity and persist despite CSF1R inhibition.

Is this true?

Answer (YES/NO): NO